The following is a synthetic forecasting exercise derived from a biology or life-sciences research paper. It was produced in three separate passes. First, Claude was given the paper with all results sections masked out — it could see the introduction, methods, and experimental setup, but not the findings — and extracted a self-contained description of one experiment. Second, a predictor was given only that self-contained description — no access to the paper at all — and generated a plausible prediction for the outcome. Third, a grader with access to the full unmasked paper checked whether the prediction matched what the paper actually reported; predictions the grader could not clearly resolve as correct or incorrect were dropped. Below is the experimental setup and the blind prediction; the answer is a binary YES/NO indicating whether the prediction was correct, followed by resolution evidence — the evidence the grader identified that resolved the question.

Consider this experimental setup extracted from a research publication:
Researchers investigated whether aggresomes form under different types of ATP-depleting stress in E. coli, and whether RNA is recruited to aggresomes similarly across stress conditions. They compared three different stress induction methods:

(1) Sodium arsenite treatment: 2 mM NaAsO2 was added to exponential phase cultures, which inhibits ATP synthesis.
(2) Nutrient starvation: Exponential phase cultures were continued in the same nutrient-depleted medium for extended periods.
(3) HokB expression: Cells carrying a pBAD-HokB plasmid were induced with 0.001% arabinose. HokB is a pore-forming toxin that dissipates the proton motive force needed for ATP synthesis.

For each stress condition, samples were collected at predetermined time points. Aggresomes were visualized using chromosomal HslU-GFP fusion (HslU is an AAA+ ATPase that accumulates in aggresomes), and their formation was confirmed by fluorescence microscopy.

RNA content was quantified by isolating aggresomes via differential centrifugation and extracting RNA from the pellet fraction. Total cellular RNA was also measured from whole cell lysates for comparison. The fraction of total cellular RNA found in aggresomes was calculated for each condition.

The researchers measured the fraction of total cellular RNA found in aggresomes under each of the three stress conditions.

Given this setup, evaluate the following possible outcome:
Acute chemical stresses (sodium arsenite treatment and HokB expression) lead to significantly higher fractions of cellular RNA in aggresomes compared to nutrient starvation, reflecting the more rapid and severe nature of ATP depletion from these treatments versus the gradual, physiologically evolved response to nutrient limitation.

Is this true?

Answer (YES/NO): NO